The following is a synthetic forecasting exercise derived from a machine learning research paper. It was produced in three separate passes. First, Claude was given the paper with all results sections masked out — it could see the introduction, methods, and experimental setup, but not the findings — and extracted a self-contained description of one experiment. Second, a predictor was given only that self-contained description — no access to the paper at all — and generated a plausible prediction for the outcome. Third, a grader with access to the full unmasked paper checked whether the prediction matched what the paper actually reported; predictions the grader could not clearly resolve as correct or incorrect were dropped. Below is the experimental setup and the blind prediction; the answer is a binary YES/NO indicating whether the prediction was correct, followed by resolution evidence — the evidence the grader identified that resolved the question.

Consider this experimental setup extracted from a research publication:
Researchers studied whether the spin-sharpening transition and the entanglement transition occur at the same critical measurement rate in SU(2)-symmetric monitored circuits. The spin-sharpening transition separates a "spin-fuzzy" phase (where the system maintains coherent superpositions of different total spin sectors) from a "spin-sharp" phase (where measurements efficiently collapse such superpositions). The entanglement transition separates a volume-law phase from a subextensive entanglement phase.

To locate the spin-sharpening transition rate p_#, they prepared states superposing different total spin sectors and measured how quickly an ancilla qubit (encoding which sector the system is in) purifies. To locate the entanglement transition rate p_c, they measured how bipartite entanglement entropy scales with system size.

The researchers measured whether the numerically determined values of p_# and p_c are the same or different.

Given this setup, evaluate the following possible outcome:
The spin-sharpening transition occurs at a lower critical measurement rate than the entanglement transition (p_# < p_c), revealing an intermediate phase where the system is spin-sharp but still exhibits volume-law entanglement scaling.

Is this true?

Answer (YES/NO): NO